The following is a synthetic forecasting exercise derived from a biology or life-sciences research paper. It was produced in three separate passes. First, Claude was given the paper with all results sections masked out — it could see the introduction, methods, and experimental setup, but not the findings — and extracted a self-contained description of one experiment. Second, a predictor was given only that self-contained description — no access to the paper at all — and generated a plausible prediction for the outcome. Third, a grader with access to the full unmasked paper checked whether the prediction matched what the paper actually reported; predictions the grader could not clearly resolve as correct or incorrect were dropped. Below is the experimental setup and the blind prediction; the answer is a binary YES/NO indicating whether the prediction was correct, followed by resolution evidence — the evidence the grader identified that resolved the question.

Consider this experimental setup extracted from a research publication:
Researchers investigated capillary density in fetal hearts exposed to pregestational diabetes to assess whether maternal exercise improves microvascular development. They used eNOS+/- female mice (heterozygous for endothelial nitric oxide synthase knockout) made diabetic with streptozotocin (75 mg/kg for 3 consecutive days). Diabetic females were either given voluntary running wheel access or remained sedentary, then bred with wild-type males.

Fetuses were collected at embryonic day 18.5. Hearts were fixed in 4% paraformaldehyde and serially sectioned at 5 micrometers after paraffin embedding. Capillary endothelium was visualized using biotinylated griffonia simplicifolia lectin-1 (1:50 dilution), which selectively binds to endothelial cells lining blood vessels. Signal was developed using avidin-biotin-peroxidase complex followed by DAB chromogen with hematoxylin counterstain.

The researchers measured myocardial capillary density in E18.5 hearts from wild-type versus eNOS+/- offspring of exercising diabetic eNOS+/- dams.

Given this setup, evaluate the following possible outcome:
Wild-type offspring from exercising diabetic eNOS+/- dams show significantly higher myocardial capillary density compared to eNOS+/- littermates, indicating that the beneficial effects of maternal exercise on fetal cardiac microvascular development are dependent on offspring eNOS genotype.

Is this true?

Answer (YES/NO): NO